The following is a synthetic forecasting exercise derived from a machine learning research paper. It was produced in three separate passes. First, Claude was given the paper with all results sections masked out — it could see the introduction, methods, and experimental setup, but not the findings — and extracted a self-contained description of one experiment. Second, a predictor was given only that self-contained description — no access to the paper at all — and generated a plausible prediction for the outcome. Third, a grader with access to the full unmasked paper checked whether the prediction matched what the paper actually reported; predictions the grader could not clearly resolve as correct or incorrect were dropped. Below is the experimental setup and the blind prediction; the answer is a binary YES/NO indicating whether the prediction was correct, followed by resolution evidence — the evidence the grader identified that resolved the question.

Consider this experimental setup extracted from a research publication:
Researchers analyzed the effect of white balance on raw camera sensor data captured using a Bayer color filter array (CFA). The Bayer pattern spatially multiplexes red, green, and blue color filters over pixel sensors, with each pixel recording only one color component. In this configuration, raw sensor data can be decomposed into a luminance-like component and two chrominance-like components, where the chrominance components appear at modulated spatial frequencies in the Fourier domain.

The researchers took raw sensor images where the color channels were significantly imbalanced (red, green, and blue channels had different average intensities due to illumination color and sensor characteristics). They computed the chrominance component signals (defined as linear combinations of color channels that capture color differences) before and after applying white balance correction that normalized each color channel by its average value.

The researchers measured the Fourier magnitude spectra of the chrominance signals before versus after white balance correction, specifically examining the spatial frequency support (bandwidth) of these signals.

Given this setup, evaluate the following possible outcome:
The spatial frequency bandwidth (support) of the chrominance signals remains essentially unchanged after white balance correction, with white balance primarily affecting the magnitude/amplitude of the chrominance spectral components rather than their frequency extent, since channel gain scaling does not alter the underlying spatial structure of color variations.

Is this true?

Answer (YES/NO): NO